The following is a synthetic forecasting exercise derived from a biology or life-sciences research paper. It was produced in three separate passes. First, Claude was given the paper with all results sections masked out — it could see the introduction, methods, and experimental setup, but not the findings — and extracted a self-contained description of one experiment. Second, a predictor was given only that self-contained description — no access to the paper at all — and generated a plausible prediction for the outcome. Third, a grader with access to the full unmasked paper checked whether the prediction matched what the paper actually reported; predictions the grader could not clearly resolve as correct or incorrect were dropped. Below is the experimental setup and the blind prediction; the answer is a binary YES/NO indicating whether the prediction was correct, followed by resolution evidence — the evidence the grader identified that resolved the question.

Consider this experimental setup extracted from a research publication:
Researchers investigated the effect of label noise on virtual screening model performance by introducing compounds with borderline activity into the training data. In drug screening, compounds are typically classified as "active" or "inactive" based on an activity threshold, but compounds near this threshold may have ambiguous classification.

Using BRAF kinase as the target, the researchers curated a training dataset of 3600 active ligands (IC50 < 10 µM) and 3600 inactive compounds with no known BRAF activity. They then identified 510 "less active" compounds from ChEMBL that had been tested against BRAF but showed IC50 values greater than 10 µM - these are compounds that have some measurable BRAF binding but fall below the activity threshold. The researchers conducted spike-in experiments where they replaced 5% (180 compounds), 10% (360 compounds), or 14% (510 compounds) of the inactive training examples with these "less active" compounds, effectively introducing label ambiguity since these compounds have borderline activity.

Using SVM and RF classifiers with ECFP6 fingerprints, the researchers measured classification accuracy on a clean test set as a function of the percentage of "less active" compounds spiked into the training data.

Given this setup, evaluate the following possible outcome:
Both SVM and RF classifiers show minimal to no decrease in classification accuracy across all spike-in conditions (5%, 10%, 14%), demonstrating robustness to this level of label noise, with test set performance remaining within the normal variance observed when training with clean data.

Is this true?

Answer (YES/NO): NO